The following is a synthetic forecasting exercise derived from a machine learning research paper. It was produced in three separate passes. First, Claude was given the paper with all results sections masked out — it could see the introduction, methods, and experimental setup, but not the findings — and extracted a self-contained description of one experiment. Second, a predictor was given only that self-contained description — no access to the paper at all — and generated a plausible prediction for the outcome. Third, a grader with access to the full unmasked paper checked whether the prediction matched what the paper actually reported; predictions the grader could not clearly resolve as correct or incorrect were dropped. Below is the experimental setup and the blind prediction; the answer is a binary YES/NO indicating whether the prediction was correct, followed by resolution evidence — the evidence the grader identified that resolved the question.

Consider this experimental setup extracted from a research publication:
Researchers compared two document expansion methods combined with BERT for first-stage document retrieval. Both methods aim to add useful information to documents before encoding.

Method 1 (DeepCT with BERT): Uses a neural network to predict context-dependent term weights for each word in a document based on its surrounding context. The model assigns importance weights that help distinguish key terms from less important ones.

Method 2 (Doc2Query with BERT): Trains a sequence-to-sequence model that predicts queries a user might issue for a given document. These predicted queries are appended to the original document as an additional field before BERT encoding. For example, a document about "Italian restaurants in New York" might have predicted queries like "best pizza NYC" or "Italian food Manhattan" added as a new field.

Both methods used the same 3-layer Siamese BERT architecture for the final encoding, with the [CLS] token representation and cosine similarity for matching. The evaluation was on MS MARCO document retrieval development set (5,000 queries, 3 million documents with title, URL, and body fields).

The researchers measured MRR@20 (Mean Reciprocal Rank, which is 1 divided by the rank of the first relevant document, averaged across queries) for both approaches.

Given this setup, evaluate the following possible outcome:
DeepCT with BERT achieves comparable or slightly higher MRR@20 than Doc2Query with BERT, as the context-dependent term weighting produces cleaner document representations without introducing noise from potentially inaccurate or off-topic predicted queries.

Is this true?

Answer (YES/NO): NO